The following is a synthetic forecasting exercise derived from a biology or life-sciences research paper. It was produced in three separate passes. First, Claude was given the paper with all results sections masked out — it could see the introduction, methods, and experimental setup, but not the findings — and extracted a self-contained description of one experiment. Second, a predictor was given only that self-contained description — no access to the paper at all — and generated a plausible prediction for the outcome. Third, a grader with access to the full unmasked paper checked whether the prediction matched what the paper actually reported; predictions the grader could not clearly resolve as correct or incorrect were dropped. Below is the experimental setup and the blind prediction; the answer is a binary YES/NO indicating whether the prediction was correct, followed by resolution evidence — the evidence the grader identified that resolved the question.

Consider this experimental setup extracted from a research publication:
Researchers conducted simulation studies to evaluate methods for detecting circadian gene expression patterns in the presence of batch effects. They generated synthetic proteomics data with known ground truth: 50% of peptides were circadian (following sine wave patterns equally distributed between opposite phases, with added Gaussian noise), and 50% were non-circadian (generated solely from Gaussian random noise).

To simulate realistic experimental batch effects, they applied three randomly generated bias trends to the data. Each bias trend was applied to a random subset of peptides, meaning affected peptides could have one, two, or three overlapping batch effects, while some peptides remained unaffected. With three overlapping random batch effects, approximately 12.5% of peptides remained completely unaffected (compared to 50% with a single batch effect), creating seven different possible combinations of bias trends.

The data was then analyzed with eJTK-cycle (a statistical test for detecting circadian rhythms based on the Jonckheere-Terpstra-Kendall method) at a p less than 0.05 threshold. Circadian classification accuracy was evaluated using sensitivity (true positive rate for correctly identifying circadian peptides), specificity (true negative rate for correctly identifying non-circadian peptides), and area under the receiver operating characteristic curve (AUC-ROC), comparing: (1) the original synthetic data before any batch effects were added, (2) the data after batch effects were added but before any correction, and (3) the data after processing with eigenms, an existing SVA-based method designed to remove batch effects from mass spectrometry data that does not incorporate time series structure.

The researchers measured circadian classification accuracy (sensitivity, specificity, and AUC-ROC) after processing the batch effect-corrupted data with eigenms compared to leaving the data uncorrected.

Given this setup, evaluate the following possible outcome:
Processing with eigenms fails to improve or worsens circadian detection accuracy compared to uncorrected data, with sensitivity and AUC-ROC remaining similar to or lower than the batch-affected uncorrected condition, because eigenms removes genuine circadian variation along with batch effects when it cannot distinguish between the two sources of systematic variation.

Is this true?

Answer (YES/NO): YES